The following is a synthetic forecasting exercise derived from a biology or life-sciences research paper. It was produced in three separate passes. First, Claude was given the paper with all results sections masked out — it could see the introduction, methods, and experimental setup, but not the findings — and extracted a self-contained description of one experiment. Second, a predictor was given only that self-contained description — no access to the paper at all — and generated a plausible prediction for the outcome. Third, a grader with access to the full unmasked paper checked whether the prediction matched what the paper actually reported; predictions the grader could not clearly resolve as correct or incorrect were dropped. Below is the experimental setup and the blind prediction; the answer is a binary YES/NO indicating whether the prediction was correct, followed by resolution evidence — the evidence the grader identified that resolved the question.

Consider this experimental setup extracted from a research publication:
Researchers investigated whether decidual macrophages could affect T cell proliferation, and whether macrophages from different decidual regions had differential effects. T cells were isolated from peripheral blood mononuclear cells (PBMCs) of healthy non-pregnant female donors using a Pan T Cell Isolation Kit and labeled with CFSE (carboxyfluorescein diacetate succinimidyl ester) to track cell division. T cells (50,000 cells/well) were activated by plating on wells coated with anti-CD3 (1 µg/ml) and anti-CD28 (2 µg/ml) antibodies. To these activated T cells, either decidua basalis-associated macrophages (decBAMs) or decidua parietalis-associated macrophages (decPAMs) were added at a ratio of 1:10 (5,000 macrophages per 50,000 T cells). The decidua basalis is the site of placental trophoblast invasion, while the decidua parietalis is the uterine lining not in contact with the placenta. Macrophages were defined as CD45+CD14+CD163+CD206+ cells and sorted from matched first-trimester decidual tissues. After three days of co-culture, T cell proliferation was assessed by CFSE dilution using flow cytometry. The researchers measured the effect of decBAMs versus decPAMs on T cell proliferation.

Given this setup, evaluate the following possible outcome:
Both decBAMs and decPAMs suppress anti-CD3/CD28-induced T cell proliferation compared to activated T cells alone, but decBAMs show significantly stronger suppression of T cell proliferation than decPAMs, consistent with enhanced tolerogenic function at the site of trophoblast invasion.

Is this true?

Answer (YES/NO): NO